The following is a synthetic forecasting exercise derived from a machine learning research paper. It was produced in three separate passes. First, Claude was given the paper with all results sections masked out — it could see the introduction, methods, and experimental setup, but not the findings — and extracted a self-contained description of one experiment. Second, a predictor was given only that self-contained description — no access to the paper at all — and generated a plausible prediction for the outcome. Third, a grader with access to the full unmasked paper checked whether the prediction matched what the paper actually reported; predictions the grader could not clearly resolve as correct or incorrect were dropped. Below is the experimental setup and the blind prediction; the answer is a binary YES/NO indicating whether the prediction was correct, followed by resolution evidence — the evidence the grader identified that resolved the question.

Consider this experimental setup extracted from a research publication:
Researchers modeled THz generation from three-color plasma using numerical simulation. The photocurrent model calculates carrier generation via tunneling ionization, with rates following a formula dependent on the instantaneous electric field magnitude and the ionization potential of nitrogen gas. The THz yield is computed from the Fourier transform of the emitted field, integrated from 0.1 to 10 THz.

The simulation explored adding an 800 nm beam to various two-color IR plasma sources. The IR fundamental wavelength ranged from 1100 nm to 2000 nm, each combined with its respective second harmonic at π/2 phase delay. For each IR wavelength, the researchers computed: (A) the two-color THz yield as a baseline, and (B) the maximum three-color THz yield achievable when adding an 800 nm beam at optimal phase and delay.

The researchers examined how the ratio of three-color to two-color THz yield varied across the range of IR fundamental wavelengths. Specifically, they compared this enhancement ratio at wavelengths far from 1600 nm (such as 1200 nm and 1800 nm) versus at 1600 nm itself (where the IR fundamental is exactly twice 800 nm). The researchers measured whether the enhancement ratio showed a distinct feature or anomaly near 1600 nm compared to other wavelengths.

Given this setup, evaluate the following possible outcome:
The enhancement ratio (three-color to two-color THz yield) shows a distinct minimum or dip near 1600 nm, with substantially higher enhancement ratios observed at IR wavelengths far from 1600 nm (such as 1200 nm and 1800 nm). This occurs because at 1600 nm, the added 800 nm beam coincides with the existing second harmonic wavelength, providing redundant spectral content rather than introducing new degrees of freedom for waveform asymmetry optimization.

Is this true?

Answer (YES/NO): NO